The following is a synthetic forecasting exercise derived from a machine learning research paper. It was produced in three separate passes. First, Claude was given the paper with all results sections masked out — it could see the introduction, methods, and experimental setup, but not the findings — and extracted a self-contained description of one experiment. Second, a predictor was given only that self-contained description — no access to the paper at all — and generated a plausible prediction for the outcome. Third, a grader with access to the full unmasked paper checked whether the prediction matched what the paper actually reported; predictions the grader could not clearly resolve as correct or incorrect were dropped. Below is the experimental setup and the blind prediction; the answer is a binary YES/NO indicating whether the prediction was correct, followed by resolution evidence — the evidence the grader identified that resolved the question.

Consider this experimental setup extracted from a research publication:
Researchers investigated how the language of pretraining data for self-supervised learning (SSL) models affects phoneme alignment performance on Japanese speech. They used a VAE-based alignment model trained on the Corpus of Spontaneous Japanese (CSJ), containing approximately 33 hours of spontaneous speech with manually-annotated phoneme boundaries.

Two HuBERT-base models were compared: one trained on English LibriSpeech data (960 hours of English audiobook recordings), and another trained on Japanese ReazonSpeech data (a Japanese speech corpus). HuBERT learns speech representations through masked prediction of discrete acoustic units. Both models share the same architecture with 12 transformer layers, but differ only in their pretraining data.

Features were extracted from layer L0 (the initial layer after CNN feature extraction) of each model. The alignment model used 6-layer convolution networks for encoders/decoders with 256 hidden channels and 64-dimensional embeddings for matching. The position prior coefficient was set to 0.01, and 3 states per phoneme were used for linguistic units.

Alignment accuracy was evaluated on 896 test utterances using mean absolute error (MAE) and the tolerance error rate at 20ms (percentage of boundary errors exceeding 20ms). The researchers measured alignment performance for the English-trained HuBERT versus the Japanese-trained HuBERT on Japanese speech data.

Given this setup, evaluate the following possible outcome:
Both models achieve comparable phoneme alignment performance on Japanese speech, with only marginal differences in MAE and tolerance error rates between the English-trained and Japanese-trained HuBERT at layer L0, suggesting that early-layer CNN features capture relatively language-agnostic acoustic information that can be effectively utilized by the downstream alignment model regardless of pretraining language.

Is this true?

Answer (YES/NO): YES